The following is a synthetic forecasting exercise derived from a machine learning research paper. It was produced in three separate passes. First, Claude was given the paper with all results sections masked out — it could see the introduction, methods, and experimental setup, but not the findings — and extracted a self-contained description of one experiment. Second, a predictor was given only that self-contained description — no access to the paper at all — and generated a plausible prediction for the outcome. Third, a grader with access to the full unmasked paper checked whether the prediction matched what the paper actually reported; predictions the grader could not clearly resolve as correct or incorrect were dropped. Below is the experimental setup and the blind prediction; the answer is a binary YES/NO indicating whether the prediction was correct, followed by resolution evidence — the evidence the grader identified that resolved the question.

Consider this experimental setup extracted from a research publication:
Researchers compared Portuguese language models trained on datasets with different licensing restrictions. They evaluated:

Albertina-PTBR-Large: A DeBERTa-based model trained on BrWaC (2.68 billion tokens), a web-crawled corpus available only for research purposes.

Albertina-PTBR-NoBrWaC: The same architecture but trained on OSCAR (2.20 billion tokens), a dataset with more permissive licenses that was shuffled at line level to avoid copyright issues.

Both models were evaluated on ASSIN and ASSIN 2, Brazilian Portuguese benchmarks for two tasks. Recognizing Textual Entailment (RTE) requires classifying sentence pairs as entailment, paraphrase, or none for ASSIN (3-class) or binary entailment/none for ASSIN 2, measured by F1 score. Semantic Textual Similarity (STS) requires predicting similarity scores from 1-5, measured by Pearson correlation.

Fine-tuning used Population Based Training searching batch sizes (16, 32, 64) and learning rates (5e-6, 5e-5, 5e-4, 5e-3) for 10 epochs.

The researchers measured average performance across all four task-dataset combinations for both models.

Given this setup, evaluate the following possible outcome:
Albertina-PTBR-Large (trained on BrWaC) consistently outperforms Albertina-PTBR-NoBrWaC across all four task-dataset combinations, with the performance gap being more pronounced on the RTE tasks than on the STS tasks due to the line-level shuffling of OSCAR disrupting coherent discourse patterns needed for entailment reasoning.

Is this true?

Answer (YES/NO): NO